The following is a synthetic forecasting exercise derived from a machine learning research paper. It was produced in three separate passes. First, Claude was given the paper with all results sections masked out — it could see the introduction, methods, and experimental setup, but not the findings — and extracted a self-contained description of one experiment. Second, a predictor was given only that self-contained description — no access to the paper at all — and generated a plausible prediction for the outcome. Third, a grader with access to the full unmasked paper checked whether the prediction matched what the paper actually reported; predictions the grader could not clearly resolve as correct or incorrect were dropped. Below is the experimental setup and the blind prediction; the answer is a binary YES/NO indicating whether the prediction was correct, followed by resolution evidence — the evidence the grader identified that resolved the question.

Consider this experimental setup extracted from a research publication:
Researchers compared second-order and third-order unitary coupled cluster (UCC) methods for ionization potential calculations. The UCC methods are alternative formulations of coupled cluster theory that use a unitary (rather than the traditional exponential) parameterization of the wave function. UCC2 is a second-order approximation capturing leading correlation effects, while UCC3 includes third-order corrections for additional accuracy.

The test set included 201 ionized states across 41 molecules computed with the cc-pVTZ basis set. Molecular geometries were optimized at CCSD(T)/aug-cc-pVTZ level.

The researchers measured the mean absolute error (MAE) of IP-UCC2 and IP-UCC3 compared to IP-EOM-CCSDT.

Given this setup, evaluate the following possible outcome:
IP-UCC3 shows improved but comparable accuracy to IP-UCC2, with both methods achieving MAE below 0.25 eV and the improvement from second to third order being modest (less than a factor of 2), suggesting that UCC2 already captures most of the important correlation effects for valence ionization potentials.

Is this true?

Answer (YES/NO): NO